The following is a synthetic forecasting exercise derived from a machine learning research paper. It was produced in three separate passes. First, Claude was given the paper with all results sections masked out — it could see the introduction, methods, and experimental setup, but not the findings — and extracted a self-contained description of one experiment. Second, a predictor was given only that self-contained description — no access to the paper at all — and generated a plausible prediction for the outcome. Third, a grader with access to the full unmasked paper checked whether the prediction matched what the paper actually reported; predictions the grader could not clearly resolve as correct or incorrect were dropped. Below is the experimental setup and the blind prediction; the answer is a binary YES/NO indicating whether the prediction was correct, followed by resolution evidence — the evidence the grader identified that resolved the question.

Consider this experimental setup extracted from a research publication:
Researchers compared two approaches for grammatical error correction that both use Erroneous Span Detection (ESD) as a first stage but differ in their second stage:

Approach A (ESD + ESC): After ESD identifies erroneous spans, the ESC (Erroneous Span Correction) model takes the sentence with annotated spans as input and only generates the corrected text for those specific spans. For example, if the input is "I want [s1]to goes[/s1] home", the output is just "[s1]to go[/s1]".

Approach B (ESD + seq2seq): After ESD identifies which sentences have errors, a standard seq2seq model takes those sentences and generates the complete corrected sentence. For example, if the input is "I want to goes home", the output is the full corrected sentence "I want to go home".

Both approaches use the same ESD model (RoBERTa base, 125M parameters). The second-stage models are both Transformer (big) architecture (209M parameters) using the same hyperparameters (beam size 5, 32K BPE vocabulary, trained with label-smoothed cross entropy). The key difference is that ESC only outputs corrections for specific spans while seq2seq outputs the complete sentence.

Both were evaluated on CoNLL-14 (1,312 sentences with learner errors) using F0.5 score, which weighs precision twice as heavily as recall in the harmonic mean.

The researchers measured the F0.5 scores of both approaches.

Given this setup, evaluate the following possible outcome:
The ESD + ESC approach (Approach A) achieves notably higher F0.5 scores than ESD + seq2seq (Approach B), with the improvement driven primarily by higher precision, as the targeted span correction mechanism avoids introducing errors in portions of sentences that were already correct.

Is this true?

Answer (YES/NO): NO